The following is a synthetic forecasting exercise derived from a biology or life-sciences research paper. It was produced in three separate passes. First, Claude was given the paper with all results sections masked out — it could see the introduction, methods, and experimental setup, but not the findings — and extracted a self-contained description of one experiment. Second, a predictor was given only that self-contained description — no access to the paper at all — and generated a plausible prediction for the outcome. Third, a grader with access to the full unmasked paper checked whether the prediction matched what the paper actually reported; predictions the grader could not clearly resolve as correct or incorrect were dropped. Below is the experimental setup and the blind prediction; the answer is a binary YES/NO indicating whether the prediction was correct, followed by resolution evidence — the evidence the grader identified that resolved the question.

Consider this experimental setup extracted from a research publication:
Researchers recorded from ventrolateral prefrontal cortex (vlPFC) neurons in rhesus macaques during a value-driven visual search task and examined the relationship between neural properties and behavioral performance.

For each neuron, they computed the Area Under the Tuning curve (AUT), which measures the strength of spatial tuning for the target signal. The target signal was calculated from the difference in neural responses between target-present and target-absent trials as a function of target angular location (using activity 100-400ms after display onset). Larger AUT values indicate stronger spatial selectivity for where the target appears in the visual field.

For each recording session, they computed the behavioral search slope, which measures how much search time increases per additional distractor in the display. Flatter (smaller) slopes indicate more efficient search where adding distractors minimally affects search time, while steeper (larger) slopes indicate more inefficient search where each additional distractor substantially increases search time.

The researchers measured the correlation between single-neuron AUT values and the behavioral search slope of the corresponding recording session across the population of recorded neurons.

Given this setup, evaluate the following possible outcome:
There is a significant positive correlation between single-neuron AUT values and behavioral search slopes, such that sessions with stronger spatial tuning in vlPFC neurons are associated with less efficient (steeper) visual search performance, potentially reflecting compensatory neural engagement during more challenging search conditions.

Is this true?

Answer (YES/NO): NO